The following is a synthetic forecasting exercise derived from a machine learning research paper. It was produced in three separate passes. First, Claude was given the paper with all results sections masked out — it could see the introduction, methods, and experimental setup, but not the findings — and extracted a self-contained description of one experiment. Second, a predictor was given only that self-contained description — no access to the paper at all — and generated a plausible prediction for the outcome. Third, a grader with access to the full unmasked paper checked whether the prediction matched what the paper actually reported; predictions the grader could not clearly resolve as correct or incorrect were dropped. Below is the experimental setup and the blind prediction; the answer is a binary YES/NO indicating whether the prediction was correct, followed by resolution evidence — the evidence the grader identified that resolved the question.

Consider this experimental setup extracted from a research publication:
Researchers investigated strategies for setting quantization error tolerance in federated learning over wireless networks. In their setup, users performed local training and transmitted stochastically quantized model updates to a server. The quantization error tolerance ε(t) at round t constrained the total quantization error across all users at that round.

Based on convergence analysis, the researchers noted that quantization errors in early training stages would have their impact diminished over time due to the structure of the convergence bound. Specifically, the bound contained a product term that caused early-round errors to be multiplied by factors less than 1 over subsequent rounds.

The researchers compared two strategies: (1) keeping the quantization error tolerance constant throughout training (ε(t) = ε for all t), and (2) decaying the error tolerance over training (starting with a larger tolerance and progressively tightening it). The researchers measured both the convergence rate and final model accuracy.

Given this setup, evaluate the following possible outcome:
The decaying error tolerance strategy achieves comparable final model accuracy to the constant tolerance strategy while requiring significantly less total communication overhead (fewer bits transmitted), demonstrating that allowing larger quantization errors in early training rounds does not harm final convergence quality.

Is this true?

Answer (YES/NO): NO